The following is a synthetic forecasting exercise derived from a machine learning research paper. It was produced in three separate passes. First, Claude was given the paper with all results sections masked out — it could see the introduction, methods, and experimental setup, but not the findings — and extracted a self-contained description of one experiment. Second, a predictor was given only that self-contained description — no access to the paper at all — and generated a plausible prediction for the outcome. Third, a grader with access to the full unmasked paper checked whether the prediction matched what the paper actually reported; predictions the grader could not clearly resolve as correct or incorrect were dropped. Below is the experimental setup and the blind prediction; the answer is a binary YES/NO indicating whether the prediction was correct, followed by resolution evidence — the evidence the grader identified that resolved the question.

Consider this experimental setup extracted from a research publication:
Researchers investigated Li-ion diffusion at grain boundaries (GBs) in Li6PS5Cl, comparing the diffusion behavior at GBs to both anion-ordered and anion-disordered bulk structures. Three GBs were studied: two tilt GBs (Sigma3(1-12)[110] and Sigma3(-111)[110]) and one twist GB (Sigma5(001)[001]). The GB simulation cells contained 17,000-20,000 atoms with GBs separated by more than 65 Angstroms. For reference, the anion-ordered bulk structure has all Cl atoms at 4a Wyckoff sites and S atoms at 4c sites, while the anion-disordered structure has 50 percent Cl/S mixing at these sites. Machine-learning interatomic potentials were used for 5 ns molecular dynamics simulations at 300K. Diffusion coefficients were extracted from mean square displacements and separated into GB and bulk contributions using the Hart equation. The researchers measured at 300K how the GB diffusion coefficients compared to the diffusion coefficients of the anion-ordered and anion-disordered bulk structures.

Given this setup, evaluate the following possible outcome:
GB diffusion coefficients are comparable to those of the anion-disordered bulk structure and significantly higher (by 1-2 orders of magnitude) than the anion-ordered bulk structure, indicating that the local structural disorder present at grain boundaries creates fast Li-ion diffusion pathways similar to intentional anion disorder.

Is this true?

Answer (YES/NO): NO